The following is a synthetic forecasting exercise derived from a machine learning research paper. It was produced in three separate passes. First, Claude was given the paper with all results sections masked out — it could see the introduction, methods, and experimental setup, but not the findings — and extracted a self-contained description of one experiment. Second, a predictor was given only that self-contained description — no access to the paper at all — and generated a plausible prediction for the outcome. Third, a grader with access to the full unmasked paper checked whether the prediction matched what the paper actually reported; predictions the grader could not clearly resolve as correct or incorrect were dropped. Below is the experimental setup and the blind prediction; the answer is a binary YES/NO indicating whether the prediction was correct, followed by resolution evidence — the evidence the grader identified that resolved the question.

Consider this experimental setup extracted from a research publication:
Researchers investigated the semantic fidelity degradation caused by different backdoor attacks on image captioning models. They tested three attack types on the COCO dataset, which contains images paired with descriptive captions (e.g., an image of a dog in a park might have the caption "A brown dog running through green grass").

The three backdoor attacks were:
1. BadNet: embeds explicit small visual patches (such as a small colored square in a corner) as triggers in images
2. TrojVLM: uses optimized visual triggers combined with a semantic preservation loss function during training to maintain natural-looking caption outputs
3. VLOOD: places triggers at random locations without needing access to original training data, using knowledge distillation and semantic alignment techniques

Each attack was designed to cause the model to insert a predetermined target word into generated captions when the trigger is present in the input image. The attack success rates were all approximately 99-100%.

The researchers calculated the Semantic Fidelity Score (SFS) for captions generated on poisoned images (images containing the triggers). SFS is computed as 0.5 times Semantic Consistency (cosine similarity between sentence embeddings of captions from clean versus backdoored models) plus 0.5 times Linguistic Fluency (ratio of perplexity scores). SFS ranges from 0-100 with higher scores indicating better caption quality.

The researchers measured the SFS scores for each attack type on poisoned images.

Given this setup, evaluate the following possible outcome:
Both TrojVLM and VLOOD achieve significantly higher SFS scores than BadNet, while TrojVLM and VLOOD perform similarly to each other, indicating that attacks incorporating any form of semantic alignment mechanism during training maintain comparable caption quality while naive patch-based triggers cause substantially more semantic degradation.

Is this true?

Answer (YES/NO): YES